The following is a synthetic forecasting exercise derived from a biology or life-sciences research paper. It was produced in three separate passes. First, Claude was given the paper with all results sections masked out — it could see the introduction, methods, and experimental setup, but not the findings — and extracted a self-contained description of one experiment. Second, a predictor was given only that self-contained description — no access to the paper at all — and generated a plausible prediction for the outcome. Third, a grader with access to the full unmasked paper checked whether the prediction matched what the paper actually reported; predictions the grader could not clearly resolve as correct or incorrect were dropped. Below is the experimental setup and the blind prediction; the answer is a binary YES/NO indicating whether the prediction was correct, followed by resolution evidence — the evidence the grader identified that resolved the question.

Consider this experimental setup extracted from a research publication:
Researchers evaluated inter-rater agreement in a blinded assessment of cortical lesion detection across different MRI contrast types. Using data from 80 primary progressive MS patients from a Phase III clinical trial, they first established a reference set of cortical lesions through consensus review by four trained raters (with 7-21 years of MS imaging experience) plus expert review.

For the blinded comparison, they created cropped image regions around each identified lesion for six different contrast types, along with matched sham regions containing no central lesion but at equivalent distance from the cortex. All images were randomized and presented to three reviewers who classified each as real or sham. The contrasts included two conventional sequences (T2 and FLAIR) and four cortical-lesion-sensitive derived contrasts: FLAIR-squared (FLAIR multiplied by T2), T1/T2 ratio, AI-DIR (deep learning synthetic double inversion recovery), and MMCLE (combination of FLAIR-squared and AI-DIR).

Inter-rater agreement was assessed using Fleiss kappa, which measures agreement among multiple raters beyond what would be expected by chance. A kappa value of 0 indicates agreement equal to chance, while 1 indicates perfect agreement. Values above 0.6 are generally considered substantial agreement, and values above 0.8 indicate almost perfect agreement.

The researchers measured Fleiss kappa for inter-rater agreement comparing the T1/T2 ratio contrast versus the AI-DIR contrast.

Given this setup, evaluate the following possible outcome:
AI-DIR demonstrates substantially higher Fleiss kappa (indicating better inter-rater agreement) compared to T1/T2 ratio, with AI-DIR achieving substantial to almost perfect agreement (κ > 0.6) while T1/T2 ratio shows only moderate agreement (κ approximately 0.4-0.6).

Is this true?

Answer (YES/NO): NO